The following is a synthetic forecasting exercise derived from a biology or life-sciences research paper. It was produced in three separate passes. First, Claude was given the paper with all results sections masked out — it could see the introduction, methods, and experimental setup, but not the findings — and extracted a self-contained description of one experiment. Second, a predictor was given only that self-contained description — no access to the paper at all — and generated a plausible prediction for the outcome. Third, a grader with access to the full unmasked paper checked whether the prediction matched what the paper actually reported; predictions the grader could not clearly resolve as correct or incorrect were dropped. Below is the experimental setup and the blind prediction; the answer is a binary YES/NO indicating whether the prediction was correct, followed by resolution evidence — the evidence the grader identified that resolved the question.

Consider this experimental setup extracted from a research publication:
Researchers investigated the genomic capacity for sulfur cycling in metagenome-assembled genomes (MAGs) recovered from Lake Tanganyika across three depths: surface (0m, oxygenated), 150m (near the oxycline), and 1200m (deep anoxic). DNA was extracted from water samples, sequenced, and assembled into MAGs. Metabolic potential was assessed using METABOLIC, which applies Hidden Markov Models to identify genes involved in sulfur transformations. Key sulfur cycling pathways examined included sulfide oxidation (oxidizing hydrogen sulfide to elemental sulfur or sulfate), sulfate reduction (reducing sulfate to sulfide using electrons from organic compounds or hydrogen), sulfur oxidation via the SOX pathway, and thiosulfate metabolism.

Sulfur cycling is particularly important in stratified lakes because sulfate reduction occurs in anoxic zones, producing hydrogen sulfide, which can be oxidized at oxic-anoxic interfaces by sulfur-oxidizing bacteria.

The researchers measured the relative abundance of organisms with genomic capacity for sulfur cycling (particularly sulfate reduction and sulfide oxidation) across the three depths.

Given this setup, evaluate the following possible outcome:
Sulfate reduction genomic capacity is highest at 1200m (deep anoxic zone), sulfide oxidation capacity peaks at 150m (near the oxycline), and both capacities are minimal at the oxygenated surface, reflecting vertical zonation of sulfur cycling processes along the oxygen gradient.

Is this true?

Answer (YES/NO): NO